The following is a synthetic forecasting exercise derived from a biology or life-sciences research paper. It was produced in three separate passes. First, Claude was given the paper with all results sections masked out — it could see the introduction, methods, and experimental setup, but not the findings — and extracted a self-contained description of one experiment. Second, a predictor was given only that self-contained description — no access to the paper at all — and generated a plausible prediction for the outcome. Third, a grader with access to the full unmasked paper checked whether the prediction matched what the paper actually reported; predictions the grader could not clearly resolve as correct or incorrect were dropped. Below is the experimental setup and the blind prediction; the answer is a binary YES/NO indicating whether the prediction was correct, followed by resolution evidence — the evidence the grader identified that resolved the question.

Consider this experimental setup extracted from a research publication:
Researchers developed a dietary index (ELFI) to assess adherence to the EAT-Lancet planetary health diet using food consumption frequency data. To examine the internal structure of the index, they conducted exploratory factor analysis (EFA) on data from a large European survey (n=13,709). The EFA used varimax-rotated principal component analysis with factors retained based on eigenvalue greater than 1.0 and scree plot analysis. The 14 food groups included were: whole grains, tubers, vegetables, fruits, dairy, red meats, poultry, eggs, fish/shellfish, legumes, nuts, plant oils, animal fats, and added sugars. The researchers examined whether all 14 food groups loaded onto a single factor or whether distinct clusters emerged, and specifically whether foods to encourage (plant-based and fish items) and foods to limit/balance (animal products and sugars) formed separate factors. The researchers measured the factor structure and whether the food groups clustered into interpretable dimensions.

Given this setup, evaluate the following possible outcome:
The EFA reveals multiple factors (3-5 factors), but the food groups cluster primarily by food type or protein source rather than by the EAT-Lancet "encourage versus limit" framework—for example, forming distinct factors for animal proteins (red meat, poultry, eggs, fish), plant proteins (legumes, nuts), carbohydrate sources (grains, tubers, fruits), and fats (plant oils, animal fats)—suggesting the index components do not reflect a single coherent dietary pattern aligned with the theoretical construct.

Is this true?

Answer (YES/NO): NO